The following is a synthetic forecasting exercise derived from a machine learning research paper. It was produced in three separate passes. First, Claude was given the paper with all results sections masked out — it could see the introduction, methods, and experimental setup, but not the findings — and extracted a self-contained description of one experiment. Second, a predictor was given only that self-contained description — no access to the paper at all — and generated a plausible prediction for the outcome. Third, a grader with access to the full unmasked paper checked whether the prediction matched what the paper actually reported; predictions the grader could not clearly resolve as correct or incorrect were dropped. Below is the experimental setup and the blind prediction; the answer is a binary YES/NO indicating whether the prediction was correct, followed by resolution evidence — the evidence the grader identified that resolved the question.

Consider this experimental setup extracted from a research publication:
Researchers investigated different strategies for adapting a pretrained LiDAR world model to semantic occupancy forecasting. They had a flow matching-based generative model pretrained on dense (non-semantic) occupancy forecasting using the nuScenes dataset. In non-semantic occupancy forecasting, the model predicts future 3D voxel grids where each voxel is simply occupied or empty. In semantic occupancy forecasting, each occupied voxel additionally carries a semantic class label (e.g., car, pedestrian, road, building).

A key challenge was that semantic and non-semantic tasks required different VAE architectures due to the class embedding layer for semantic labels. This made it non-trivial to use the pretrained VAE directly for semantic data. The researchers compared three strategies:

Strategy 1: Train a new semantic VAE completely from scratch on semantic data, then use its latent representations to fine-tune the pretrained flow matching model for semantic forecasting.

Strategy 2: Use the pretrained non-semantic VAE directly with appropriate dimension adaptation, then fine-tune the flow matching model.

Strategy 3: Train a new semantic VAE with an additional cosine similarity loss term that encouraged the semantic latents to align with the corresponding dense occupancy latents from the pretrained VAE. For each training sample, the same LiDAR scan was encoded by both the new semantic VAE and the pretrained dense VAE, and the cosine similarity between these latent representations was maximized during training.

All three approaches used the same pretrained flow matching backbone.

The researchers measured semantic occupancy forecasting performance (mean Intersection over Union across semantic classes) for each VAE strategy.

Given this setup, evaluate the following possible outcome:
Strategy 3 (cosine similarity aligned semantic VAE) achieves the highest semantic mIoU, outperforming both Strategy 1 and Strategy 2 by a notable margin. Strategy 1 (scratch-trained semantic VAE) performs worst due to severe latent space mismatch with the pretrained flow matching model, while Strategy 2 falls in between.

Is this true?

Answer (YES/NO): NO